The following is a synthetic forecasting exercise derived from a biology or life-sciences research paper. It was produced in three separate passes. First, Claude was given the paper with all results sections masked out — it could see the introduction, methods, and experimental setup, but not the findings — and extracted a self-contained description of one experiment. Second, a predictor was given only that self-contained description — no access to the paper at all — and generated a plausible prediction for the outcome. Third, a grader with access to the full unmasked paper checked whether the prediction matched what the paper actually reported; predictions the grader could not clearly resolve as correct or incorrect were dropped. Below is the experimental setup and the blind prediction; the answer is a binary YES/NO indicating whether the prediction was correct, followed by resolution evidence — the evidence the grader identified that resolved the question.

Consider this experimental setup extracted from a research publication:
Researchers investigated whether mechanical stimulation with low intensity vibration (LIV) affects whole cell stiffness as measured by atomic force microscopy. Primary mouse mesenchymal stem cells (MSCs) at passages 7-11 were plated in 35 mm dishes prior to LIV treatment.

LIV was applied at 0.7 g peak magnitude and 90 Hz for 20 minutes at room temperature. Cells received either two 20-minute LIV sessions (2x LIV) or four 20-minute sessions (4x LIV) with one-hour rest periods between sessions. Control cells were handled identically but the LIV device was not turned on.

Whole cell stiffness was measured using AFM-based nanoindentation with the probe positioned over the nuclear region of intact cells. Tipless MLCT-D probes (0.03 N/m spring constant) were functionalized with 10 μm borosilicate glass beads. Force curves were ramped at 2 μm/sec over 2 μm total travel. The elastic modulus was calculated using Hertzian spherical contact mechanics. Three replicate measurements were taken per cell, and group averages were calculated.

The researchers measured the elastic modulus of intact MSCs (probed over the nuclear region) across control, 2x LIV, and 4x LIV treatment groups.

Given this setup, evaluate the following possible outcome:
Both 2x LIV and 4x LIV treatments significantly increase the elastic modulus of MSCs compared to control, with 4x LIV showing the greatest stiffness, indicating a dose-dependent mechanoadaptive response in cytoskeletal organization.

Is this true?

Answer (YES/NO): YES